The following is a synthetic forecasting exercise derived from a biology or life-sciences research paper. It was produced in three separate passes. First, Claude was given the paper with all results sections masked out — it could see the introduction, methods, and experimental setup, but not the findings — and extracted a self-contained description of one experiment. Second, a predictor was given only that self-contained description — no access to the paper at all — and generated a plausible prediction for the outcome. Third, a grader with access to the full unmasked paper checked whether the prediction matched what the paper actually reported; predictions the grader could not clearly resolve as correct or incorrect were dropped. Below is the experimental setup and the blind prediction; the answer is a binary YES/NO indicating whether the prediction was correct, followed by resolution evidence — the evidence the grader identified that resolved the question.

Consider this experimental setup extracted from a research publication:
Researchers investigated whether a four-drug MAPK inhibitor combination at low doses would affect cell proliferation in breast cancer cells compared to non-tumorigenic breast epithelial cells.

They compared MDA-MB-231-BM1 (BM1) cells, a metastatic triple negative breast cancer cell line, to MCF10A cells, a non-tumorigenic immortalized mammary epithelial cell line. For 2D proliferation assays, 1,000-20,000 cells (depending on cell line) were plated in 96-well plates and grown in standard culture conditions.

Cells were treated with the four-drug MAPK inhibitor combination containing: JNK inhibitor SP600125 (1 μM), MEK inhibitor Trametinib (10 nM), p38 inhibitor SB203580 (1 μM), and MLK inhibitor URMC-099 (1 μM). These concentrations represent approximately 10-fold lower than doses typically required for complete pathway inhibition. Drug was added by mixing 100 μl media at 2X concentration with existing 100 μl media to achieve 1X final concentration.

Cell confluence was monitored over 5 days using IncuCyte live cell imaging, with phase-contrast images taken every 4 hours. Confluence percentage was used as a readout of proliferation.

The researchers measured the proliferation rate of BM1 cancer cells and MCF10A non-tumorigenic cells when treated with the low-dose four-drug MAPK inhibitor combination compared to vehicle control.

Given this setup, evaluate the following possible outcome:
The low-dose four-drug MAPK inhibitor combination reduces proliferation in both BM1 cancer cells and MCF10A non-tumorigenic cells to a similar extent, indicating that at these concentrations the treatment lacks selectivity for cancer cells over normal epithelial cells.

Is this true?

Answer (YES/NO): NO